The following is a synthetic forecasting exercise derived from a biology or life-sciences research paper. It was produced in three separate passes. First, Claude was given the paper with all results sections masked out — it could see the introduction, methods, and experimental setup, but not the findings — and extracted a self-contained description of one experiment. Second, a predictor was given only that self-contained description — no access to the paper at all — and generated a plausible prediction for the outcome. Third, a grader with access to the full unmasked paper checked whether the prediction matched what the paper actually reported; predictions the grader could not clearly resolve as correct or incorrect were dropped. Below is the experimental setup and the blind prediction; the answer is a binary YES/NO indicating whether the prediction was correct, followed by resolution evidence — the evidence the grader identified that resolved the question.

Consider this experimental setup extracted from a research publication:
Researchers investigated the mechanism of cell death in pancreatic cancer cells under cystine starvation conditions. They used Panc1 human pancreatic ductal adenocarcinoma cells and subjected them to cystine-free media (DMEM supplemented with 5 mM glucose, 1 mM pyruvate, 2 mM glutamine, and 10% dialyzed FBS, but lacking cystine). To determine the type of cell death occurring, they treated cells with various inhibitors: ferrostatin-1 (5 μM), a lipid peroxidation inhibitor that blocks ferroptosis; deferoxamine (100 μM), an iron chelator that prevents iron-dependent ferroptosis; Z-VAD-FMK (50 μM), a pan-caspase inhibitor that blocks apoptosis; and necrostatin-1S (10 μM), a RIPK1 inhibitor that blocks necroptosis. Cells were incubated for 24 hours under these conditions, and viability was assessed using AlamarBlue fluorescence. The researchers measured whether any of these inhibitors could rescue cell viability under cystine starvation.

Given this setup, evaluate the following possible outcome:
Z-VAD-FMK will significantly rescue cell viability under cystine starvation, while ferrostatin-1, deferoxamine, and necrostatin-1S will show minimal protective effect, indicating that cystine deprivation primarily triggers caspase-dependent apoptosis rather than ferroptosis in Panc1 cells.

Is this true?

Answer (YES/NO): NO